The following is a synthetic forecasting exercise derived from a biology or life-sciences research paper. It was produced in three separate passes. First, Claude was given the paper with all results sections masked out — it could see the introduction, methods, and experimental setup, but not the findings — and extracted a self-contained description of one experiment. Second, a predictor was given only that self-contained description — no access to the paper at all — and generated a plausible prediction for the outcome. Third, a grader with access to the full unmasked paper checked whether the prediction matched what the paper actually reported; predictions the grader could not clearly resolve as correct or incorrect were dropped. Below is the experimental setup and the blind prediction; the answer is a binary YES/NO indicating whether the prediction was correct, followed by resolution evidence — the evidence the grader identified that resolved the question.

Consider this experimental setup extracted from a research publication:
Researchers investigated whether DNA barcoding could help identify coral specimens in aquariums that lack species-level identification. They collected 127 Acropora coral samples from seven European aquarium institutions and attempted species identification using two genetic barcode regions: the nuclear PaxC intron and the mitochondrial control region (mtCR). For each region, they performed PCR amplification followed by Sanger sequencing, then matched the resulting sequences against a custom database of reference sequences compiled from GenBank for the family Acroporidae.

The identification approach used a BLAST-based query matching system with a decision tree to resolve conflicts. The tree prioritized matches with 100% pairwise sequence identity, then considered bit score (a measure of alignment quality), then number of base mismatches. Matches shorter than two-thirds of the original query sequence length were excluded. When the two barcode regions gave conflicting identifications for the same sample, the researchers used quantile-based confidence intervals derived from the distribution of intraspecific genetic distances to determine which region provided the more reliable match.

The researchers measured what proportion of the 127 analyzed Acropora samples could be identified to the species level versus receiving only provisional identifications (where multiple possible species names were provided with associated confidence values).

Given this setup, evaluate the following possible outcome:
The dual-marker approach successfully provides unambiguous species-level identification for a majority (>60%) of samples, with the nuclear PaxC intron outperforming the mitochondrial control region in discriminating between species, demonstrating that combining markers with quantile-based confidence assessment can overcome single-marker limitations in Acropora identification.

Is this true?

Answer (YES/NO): NO